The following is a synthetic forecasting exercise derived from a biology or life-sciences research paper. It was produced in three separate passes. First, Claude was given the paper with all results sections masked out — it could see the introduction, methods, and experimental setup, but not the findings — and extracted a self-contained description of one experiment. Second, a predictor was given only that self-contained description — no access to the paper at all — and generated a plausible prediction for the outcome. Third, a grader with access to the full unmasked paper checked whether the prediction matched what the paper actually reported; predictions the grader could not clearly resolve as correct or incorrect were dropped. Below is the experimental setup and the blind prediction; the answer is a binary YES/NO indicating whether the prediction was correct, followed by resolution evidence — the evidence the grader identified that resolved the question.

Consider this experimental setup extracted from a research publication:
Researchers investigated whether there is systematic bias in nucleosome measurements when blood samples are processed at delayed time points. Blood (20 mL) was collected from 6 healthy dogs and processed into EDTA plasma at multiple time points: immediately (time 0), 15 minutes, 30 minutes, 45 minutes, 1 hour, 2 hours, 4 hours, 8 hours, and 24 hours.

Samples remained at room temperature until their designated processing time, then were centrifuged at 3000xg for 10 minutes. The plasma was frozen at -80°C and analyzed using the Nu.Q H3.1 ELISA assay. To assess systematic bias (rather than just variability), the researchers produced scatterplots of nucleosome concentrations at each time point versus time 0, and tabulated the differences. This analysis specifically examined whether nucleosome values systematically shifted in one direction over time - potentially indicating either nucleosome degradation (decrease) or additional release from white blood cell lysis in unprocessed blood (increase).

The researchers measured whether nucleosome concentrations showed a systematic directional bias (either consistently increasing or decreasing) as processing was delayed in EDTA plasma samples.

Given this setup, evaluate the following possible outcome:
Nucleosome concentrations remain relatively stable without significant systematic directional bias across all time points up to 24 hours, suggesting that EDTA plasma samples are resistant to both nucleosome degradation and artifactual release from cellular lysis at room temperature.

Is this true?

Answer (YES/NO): NO